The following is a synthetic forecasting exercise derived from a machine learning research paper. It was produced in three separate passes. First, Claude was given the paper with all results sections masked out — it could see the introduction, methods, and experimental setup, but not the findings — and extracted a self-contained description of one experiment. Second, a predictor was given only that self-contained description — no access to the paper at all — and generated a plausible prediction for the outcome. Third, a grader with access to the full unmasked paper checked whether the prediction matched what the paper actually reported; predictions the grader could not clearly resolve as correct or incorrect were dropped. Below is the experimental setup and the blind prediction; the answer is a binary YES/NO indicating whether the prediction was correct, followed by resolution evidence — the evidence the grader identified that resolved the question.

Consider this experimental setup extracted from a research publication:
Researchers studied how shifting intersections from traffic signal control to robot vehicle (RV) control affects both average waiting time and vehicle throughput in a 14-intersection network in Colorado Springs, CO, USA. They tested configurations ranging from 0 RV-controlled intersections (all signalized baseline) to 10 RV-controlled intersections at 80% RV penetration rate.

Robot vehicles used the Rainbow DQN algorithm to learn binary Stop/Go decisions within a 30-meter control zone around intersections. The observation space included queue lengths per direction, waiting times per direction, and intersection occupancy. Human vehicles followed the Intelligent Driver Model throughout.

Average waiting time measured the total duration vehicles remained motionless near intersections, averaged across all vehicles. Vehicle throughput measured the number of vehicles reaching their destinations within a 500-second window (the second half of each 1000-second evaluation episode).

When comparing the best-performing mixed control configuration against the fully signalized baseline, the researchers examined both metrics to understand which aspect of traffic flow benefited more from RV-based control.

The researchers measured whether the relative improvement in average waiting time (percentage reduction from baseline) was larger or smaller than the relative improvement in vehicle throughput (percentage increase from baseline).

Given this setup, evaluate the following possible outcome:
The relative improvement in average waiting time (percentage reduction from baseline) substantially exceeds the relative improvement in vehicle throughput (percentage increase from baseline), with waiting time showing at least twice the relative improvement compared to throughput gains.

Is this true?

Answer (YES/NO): YES